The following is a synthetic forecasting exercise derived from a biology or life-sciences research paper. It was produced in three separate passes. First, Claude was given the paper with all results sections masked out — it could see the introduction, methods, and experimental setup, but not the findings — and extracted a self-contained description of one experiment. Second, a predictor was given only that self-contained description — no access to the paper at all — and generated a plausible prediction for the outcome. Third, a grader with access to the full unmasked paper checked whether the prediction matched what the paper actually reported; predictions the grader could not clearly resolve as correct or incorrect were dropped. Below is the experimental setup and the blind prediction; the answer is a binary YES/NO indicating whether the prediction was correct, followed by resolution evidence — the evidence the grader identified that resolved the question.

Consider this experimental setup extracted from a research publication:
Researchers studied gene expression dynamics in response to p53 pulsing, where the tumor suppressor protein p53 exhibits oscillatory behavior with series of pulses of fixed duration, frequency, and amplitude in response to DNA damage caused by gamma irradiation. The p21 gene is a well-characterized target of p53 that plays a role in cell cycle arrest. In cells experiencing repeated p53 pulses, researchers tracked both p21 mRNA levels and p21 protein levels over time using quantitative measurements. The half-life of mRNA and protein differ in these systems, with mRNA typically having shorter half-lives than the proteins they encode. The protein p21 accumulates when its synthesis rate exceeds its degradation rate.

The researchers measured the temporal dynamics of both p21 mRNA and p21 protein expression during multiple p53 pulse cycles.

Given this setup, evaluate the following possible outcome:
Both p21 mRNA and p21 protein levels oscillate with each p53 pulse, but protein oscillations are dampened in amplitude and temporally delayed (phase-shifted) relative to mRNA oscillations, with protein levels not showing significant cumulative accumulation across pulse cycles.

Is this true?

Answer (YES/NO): NO